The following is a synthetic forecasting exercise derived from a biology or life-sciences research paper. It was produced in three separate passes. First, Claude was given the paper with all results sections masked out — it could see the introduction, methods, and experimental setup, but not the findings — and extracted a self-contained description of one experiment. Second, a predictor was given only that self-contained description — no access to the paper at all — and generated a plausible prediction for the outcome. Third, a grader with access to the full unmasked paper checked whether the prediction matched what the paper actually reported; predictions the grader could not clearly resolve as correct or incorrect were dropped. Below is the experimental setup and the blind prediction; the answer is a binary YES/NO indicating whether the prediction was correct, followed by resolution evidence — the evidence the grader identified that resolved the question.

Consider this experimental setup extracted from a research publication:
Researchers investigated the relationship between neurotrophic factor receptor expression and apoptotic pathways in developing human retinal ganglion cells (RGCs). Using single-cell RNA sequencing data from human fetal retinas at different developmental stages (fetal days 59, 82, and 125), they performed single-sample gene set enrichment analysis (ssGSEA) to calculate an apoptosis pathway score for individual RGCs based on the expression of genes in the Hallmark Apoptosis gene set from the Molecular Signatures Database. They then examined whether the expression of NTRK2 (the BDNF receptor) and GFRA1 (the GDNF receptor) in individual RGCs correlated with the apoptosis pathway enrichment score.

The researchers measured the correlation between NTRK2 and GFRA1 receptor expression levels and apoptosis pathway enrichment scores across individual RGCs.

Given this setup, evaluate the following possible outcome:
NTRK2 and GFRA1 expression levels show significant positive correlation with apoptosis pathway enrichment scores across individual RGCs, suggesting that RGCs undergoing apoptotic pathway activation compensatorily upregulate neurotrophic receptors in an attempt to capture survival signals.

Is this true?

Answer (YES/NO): NO